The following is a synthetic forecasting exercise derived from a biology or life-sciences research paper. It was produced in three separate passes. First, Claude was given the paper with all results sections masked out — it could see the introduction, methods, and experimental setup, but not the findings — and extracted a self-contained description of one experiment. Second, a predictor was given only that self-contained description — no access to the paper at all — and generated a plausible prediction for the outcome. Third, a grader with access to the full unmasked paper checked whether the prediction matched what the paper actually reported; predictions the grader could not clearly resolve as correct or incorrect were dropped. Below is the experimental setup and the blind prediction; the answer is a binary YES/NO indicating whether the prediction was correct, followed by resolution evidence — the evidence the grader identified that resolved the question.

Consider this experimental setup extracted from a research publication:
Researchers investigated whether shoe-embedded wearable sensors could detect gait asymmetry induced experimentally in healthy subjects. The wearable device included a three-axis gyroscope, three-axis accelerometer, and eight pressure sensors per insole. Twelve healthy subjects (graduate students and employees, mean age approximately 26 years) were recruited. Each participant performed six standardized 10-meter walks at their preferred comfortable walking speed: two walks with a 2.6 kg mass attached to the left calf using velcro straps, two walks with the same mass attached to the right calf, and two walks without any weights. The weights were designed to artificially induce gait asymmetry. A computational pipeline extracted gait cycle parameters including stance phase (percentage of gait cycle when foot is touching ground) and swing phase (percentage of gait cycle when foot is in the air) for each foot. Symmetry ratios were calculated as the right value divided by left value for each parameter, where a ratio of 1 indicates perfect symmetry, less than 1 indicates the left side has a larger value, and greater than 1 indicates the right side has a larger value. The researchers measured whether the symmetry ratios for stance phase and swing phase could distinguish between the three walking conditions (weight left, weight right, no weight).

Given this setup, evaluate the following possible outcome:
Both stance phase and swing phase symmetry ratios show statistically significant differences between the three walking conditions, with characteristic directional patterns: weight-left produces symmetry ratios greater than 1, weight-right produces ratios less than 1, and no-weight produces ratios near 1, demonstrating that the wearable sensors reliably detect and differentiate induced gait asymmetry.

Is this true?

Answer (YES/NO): NO